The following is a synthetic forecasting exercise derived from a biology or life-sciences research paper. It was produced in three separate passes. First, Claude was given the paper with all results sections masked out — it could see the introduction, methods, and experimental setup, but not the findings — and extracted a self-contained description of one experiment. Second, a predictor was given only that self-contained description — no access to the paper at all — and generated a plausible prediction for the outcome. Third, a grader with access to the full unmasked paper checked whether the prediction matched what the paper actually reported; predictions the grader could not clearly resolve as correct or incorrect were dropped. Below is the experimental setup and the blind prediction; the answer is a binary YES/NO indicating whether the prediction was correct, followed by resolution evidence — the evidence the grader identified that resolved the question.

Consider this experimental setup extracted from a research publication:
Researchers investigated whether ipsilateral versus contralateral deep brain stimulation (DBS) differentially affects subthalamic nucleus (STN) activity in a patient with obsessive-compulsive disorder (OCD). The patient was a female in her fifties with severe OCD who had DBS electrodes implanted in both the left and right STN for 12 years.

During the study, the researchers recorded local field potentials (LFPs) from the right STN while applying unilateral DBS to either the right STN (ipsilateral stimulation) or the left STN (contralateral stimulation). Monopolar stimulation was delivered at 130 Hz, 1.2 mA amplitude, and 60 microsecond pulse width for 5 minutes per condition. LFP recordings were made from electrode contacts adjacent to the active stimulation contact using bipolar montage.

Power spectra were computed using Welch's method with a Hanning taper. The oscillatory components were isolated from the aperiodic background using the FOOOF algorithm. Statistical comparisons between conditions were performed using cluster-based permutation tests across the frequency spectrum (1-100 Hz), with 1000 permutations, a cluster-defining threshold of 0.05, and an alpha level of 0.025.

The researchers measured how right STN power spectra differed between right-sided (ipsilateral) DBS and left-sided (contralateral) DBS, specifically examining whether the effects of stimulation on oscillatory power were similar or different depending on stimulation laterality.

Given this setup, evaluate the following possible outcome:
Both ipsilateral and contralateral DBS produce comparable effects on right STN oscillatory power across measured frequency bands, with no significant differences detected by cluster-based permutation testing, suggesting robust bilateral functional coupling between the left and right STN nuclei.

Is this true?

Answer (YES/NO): NO